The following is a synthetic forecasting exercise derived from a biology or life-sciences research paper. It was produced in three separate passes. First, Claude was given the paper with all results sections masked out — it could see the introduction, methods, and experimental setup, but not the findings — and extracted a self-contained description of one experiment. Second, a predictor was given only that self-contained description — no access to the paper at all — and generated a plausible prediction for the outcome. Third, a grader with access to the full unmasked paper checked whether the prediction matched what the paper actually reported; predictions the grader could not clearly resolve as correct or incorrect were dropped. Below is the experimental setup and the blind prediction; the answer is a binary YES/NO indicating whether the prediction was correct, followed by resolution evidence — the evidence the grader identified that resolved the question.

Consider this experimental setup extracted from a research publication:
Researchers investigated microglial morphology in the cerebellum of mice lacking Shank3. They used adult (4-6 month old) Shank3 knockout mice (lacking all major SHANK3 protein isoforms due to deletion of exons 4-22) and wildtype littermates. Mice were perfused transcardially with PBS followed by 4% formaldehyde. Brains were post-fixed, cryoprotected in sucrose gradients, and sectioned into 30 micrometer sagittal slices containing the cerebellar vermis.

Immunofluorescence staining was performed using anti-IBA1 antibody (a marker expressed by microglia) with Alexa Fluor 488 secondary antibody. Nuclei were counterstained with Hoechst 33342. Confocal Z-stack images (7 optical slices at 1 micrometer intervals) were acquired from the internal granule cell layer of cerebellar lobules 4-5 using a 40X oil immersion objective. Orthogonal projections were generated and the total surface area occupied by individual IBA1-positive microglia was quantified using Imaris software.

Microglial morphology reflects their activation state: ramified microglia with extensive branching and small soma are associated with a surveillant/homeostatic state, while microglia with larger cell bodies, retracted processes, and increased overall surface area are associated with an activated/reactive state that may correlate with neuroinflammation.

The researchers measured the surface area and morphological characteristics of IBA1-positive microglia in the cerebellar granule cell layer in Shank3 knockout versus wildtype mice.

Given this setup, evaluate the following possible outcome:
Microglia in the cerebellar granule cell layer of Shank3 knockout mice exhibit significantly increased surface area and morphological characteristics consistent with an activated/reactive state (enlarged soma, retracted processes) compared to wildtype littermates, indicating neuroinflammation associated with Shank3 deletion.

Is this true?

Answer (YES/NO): NO